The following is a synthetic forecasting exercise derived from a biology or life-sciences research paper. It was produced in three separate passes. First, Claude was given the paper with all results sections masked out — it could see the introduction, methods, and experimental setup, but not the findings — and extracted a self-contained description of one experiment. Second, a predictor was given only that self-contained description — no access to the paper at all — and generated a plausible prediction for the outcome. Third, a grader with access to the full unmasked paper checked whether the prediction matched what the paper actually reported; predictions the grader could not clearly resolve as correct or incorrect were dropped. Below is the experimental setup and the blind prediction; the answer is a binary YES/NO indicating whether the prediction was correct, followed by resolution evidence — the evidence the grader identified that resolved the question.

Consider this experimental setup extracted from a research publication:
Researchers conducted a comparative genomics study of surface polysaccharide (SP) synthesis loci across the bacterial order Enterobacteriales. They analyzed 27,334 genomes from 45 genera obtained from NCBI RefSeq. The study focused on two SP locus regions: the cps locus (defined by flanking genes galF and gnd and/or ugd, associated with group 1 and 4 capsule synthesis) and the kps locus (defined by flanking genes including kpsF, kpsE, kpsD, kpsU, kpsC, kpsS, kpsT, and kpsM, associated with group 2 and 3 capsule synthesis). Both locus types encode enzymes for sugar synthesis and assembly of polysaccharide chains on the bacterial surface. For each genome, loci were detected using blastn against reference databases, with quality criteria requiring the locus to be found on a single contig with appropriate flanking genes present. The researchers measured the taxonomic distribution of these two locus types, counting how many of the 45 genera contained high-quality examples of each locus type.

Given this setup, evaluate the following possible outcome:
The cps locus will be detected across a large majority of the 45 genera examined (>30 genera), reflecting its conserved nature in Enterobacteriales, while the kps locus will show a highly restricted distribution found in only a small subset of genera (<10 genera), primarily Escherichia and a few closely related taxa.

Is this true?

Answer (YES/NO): NO